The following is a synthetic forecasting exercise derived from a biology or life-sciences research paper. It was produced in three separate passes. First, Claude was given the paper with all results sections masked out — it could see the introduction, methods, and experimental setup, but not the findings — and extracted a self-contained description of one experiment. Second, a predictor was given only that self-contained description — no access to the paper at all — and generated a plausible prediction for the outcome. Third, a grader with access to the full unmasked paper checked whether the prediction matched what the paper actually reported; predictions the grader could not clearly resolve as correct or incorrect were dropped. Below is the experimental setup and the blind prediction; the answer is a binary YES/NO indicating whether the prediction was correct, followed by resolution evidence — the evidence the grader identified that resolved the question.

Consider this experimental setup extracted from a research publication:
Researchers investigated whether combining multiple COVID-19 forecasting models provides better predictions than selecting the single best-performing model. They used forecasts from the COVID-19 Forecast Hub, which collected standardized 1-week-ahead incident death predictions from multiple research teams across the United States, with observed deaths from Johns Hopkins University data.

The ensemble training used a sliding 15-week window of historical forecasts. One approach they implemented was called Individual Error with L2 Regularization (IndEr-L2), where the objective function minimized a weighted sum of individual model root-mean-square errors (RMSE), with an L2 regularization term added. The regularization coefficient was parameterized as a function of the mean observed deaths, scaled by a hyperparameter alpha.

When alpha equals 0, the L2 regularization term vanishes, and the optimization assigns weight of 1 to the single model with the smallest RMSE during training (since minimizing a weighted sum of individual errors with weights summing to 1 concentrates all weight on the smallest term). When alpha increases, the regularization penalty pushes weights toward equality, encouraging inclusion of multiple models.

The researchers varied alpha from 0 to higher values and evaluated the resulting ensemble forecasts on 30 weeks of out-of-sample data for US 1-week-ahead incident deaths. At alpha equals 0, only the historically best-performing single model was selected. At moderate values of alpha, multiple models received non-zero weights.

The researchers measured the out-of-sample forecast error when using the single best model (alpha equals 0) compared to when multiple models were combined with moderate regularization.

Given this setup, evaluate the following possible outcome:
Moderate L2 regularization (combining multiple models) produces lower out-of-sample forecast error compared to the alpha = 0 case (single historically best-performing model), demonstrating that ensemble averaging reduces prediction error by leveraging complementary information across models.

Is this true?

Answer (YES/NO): YES